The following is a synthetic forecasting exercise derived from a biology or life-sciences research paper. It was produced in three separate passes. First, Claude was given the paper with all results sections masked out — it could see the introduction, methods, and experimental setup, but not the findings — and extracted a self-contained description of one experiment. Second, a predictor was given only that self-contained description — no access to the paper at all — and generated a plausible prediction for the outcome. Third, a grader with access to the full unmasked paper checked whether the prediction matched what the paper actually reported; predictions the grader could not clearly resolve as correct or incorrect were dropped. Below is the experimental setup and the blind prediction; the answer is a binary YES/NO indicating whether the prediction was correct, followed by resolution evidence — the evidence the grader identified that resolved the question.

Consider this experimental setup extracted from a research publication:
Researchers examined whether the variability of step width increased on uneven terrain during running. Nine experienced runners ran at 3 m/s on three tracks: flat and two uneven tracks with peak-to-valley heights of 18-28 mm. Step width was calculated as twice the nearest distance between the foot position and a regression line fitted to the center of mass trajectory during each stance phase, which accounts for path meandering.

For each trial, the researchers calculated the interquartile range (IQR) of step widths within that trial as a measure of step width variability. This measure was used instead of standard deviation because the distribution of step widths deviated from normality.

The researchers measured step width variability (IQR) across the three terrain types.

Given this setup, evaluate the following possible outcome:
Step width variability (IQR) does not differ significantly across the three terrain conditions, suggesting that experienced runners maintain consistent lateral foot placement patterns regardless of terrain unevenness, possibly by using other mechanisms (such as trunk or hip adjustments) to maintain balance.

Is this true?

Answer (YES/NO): NO